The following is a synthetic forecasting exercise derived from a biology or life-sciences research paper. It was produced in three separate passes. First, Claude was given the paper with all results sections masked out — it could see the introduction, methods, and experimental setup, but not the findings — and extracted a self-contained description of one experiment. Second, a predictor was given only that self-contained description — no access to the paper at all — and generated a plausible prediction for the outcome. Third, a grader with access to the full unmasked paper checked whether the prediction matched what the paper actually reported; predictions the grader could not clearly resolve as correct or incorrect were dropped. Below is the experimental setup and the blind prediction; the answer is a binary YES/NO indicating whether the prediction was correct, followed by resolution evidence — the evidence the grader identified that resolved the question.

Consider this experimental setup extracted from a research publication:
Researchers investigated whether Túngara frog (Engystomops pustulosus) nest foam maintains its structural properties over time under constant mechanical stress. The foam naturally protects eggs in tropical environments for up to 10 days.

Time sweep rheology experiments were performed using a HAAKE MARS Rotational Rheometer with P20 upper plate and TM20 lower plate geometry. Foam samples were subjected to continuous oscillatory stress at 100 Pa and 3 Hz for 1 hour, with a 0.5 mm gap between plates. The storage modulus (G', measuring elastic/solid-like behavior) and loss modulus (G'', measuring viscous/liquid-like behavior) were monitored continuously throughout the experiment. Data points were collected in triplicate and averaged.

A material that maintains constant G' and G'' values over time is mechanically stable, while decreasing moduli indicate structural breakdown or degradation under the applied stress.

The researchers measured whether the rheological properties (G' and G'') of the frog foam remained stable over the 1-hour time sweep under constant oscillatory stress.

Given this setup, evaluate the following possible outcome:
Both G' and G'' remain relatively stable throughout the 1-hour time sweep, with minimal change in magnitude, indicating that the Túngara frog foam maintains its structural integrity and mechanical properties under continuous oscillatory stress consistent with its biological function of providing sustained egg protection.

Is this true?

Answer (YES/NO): NO